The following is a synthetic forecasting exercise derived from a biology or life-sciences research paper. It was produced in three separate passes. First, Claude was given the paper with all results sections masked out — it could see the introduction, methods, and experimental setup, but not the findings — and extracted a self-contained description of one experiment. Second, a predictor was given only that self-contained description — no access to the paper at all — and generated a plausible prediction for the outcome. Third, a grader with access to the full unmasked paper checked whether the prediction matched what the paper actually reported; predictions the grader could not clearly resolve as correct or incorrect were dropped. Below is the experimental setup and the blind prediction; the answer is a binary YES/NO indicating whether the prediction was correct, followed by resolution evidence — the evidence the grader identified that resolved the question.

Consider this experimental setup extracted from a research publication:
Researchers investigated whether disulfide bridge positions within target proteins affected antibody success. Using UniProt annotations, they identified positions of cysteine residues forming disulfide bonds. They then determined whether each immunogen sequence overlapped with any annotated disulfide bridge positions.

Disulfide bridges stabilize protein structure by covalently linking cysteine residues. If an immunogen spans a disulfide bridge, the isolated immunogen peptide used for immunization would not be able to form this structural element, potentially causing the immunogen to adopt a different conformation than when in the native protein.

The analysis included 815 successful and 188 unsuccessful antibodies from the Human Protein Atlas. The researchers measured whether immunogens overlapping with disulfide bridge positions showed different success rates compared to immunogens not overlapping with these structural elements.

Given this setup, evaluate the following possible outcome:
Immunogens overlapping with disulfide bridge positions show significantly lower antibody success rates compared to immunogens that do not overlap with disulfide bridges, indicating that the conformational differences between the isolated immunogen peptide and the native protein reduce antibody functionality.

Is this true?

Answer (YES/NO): NO